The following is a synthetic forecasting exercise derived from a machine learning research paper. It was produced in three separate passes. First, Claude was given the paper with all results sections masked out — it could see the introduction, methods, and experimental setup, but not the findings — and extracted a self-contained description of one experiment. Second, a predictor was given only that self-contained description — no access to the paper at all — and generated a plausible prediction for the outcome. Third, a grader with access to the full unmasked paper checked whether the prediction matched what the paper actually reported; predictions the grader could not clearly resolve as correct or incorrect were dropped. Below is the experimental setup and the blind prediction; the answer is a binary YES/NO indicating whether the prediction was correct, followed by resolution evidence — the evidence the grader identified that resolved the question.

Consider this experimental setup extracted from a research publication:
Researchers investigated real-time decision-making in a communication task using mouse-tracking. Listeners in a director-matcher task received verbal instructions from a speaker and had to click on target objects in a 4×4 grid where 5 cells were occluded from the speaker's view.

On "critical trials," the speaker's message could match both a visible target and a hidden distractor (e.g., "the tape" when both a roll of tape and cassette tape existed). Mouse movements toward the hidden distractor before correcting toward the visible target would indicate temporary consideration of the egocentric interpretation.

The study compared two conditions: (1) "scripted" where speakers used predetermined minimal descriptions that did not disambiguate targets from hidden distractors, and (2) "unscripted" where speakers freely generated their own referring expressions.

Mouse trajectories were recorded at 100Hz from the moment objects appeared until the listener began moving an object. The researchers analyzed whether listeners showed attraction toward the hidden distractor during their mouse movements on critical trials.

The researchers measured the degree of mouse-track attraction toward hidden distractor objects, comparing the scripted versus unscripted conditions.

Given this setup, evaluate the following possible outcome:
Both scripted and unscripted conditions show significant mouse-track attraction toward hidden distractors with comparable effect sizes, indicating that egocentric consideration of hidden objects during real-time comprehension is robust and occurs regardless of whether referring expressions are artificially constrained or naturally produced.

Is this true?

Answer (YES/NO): NO